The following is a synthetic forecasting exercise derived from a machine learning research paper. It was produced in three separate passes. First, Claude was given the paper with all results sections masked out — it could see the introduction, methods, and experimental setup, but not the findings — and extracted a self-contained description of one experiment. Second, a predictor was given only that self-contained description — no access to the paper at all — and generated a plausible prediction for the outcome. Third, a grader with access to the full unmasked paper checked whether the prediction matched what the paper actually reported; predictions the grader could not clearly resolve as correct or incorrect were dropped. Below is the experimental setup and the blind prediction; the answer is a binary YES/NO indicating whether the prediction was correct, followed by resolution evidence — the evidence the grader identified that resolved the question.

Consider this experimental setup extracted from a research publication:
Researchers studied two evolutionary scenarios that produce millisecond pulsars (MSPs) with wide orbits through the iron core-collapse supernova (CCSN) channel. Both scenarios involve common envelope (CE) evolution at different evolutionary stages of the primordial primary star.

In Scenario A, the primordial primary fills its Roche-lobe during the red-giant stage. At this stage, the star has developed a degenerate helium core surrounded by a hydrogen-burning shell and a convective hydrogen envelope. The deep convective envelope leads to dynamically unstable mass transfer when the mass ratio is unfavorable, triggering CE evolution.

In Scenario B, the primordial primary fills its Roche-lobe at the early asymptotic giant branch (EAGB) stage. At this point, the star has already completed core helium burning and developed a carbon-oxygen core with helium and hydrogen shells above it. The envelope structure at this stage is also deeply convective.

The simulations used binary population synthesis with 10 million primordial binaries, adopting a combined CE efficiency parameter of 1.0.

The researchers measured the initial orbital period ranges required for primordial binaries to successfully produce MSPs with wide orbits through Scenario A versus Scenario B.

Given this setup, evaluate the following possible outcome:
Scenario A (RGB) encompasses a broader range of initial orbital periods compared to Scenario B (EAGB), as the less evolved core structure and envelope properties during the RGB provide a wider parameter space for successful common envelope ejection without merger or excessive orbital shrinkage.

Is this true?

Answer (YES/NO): NO